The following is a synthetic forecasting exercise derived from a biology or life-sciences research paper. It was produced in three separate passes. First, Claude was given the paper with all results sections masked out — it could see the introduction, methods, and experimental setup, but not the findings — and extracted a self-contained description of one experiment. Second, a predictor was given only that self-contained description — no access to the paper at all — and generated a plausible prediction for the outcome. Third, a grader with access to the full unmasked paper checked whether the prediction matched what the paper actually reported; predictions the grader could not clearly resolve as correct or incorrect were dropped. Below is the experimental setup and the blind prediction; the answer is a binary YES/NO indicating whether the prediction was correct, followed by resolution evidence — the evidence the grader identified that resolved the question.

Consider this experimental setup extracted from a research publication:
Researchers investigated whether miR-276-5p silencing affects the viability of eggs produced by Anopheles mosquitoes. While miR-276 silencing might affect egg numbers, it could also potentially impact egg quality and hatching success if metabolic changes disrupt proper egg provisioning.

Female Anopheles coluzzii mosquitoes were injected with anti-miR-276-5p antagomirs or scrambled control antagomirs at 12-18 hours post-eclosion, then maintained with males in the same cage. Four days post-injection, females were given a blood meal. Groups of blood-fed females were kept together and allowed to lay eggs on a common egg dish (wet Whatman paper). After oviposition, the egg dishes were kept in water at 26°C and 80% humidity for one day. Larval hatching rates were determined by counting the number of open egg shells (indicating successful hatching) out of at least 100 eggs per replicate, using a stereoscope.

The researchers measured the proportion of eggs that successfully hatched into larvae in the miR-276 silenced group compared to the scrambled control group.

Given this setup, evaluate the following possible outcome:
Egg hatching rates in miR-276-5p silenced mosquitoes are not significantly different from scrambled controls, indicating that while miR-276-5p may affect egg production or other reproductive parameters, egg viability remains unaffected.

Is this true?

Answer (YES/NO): YES